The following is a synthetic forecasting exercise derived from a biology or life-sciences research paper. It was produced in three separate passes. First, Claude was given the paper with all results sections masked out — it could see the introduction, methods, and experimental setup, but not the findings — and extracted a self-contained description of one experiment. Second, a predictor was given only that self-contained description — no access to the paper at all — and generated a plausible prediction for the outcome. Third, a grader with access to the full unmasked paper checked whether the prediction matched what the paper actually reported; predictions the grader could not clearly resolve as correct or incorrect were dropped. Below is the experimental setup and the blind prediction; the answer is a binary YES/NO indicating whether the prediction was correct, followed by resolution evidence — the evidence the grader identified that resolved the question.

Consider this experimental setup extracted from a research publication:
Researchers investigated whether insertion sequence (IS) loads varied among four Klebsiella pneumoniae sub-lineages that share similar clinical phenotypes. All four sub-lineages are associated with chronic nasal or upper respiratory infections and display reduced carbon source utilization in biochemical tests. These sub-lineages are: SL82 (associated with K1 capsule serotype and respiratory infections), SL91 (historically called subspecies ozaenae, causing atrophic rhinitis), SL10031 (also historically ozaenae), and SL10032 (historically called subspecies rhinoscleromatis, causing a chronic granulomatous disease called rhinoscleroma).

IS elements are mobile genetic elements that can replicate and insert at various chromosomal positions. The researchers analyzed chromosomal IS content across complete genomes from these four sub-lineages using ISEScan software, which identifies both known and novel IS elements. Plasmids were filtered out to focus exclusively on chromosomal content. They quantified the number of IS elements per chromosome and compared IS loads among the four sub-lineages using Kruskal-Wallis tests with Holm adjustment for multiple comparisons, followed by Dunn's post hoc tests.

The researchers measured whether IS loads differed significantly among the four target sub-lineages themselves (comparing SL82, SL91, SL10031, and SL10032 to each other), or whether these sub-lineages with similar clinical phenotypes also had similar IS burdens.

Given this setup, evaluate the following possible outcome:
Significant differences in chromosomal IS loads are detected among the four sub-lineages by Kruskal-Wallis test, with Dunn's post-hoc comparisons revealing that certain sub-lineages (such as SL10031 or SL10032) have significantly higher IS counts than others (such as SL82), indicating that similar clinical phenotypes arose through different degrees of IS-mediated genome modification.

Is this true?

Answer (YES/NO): NO